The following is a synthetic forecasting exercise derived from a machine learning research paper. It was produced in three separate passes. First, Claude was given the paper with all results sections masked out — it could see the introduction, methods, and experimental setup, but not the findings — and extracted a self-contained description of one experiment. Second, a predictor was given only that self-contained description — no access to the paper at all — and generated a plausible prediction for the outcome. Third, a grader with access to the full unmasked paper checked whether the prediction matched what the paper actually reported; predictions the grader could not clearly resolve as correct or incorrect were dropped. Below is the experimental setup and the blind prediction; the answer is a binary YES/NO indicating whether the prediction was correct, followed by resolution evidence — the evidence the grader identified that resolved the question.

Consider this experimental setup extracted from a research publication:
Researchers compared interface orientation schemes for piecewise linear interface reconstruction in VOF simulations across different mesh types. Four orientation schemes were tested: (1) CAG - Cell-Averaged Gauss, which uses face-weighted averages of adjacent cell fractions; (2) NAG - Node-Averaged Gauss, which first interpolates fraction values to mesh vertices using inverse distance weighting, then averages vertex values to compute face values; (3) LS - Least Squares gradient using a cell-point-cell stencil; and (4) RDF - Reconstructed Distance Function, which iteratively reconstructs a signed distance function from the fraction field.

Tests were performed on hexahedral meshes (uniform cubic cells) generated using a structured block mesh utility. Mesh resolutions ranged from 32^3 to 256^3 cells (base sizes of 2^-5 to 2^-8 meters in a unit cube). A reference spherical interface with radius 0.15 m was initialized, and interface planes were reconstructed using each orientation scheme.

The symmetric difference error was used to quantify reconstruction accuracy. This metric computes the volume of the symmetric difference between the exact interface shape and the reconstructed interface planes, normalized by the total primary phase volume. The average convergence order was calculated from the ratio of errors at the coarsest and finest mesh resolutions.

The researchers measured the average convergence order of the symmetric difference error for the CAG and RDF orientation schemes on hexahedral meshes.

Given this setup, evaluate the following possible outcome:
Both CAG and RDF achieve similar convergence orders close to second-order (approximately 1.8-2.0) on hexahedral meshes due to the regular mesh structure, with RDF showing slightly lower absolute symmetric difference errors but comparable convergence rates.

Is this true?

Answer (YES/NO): NO